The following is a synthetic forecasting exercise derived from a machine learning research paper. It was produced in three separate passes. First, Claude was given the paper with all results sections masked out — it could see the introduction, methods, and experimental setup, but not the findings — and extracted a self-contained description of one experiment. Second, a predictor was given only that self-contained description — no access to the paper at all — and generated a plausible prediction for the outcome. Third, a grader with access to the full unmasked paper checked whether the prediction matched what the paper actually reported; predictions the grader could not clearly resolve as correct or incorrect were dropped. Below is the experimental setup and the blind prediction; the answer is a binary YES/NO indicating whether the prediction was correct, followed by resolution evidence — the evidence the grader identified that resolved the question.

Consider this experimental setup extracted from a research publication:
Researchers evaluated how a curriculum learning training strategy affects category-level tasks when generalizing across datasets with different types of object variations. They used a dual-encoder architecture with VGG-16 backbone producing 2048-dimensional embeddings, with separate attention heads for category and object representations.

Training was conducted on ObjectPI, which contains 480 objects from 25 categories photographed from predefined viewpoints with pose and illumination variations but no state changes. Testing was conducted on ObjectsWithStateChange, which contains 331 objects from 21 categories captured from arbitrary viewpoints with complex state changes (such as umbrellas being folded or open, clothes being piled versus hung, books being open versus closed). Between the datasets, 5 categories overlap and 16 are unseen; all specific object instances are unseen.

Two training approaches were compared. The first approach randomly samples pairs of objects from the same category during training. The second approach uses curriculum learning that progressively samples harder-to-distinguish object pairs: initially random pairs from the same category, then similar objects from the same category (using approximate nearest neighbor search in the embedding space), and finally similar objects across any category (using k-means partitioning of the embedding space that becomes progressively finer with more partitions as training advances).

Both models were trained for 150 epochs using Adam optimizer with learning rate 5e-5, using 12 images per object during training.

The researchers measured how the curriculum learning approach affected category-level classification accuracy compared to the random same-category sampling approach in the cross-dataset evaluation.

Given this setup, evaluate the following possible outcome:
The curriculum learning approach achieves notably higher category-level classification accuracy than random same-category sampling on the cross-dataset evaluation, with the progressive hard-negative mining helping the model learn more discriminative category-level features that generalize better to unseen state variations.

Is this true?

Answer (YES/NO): NO